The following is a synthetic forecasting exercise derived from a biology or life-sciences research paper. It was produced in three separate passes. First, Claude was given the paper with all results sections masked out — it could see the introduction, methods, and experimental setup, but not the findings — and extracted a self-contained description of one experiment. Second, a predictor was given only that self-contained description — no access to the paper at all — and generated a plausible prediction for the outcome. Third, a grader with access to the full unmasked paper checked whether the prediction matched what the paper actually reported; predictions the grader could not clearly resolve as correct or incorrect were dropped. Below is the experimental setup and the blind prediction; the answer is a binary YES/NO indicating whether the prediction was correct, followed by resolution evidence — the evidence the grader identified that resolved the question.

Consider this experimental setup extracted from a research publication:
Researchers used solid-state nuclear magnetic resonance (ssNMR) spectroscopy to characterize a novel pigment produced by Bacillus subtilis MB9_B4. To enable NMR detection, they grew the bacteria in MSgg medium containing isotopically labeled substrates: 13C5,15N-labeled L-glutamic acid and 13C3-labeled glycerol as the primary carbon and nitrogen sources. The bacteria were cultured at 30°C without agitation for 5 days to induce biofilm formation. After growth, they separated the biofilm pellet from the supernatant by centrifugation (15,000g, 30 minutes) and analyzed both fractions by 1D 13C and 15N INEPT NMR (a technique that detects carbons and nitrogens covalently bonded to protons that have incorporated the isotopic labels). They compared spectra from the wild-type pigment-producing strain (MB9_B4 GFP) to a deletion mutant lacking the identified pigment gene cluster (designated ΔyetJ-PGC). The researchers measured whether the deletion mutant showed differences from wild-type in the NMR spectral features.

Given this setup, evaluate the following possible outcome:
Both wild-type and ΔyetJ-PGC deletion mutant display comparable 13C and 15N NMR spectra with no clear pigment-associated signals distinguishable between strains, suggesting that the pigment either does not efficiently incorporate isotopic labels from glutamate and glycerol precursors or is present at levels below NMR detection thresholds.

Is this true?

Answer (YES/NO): NO